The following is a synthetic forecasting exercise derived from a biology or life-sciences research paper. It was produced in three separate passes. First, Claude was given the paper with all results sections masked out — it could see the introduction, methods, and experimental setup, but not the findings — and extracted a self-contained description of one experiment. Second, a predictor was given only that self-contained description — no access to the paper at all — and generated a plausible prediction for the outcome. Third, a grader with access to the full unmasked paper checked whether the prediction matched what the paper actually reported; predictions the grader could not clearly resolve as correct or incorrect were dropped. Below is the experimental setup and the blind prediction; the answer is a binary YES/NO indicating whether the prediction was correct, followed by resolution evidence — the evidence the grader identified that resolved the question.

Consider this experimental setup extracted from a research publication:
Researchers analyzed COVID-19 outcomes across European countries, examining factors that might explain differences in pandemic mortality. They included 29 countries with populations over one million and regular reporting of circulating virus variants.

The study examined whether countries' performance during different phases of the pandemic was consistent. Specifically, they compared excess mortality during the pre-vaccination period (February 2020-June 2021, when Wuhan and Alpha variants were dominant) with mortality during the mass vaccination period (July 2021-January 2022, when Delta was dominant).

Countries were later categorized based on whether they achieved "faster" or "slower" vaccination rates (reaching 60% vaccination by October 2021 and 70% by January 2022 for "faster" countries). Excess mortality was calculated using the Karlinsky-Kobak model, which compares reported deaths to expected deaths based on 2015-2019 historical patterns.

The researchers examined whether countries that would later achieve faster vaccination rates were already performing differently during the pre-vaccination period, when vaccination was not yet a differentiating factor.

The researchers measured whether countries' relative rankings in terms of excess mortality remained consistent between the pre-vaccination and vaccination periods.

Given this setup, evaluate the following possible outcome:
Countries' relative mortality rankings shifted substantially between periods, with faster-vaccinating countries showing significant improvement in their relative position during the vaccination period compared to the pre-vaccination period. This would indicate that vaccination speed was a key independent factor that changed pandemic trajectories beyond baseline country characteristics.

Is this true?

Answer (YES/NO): NO